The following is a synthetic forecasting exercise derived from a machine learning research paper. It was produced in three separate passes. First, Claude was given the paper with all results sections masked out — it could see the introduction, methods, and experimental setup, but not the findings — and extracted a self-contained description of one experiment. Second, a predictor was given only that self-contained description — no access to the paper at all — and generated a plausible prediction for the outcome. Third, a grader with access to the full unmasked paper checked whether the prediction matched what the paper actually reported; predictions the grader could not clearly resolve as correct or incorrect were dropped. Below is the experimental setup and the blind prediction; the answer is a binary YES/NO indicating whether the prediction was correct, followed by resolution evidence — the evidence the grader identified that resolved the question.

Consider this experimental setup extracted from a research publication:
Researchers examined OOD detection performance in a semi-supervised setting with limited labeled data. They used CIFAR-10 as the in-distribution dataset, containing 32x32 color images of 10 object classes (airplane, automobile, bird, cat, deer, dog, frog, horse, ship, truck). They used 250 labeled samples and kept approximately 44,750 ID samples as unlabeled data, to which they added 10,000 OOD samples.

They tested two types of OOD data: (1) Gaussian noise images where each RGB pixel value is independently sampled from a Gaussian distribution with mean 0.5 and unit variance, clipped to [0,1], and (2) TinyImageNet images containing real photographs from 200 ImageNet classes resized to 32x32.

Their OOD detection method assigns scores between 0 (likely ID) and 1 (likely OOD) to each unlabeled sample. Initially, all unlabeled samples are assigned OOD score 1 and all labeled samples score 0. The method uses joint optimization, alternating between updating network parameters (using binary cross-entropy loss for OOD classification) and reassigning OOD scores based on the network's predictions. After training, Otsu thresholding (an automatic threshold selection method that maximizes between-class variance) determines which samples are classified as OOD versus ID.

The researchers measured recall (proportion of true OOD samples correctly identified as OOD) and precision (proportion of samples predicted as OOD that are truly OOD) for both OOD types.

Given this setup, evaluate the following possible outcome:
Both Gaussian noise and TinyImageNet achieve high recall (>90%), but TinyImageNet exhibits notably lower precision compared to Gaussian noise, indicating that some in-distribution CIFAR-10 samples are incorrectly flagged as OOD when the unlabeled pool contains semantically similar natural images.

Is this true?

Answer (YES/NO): NO